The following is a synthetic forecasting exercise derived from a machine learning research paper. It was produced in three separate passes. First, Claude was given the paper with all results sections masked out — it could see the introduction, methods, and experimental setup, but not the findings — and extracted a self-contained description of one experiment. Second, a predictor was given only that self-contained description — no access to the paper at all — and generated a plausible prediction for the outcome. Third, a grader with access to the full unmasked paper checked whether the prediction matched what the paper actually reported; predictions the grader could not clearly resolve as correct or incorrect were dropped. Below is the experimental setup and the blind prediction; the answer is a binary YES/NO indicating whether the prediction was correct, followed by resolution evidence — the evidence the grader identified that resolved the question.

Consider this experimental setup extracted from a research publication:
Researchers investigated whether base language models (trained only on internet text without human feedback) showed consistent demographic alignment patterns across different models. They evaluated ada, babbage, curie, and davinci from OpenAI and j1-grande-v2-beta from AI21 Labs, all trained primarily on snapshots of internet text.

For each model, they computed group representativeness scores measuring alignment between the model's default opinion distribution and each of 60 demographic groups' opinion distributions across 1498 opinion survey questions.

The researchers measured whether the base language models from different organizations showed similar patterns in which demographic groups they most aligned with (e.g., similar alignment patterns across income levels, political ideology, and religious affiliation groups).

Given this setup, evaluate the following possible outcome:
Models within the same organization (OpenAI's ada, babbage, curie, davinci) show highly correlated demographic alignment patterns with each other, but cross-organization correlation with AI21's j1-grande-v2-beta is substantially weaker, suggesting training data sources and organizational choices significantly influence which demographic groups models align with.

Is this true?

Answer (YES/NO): NO